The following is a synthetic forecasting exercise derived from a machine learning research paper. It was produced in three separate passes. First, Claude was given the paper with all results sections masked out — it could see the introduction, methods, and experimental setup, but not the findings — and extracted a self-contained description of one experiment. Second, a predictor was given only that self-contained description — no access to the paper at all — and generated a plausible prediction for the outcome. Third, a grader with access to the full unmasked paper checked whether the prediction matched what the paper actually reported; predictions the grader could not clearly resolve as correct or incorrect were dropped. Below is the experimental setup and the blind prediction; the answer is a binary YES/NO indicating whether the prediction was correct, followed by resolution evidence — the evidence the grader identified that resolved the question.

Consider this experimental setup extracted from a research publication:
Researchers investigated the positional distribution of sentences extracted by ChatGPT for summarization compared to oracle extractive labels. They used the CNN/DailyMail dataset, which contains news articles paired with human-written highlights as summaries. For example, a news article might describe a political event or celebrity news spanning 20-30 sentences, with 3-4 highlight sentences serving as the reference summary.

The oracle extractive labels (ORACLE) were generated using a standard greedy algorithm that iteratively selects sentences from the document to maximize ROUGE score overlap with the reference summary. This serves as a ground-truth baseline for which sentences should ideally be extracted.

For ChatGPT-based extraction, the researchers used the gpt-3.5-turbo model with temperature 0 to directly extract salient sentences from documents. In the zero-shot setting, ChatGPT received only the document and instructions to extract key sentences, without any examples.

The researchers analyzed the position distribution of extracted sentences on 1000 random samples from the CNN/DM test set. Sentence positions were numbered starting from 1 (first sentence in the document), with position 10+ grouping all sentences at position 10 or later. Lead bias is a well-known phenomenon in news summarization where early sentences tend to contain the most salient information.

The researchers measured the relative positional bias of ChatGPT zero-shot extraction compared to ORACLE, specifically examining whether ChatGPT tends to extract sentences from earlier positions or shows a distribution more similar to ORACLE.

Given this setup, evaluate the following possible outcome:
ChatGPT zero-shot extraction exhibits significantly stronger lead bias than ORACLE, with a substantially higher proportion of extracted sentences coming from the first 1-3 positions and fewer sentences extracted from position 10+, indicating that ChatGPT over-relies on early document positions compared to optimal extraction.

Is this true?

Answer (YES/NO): YES